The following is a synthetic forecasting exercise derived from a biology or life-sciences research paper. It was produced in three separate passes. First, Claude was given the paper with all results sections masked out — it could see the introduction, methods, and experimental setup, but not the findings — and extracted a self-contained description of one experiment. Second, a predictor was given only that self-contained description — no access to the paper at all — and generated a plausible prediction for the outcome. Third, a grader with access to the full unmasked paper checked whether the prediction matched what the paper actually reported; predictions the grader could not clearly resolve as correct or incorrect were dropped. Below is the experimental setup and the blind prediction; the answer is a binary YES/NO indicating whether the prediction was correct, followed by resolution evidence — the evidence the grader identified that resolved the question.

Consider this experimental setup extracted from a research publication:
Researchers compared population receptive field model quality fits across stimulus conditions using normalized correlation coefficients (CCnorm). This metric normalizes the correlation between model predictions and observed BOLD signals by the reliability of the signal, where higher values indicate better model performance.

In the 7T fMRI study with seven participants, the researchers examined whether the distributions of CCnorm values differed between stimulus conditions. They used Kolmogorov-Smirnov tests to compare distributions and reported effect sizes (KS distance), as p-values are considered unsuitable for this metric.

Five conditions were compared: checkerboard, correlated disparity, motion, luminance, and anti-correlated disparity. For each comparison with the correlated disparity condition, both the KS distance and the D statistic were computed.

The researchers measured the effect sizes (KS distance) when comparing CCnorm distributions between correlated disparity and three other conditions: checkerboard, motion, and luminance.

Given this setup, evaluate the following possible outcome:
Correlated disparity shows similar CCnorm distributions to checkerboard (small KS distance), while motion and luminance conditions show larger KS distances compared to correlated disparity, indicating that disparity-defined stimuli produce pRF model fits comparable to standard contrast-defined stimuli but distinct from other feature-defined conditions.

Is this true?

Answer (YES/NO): NO